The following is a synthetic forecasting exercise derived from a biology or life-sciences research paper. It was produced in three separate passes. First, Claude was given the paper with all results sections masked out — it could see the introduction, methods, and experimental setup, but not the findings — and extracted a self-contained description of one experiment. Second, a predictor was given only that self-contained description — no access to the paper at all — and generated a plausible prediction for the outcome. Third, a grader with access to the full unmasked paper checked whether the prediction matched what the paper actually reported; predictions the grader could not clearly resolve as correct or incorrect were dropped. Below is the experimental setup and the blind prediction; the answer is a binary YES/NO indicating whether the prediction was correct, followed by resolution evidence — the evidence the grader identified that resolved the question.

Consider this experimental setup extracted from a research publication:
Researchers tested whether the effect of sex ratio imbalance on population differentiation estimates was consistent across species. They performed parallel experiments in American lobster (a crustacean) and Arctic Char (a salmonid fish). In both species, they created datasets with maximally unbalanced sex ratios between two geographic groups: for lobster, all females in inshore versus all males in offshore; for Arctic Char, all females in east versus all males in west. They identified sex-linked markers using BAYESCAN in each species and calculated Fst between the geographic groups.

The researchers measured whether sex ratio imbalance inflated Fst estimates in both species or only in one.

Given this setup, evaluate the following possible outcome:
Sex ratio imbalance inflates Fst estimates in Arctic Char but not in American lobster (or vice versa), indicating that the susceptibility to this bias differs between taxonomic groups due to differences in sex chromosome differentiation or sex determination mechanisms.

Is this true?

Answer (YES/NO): NO